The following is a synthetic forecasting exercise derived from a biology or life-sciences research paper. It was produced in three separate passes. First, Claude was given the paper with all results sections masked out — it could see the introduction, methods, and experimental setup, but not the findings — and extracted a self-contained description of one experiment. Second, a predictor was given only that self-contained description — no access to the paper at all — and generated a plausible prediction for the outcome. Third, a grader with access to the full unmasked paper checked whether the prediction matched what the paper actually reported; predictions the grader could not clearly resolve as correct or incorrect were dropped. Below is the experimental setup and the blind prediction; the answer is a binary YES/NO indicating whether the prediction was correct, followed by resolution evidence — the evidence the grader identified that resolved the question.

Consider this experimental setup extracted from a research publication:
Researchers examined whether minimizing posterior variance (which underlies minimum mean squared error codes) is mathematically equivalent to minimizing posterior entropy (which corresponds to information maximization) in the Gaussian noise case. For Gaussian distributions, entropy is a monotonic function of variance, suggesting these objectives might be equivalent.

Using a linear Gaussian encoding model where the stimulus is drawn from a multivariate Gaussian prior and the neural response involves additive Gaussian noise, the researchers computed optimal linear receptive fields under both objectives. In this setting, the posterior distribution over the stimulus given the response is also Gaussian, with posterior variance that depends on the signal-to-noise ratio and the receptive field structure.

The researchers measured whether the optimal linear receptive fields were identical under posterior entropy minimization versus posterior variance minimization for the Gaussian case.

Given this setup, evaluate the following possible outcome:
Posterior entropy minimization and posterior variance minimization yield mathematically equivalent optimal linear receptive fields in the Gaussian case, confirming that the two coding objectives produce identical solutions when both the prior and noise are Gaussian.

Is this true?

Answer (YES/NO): NO